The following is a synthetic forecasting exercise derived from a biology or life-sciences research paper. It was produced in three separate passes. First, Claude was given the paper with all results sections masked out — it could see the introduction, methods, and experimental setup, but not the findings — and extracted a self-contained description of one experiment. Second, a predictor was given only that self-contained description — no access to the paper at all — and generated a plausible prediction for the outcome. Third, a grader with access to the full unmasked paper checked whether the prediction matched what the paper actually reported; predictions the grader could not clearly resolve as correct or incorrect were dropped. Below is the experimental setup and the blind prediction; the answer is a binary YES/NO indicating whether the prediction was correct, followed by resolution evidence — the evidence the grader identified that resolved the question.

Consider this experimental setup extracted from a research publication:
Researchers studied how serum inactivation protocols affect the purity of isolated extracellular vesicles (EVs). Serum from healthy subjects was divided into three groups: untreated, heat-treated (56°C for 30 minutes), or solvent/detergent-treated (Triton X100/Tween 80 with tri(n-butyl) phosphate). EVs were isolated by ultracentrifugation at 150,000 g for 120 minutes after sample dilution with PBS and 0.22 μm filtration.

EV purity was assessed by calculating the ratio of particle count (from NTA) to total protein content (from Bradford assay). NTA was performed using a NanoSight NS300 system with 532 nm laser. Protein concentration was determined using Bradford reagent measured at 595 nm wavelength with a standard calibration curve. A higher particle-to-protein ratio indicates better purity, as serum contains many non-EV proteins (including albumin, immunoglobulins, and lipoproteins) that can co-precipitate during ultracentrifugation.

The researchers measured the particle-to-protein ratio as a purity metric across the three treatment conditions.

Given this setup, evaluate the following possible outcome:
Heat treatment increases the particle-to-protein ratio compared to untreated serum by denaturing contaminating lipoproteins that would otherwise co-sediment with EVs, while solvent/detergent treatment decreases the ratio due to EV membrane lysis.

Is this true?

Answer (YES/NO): NO